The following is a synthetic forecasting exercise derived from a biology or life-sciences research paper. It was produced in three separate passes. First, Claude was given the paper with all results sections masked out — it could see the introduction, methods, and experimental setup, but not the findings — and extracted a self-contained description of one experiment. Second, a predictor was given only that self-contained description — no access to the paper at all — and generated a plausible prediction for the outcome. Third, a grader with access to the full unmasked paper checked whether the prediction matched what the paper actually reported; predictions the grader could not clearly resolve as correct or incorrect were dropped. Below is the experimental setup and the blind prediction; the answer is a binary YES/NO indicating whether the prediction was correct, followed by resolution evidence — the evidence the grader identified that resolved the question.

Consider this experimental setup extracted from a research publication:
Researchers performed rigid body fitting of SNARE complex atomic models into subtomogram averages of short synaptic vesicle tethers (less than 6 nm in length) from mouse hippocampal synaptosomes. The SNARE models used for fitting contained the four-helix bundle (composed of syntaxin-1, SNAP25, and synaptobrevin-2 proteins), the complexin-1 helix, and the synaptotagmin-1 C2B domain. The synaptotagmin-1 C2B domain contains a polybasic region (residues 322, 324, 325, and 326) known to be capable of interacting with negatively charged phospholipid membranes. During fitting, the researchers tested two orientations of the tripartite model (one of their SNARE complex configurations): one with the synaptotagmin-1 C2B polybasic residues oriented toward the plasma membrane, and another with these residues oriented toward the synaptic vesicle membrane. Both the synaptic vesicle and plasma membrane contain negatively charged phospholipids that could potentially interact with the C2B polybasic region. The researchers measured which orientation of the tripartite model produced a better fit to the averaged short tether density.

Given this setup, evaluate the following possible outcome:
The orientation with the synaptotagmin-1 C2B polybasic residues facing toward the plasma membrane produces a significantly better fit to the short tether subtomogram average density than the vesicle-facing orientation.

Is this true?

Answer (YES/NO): YES